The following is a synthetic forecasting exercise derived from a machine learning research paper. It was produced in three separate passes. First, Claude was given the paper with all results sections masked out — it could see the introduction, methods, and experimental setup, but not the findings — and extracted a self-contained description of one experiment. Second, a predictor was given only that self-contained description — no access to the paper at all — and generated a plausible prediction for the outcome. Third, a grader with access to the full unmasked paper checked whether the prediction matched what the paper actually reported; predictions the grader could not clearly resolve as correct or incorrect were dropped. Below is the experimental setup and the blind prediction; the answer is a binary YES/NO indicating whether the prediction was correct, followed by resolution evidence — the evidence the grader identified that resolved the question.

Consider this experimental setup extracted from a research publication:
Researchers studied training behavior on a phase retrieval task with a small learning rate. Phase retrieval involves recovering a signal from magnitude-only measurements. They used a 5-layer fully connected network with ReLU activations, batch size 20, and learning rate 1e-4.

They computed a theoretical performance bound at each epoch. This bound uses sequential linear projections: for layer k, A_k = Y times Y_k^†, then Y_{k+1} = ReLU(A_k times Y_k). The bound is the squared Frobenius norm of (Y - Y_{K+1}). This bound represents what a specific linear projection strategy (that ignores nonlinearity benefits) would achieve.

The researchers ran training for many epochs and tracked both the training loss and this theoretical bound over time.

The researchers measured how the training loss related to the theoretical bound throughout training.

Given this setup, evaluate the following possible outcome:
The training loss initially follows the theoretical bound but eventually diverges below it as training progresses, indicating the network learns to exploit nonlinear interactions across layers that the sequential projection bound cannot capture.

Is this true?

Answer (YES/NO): NO